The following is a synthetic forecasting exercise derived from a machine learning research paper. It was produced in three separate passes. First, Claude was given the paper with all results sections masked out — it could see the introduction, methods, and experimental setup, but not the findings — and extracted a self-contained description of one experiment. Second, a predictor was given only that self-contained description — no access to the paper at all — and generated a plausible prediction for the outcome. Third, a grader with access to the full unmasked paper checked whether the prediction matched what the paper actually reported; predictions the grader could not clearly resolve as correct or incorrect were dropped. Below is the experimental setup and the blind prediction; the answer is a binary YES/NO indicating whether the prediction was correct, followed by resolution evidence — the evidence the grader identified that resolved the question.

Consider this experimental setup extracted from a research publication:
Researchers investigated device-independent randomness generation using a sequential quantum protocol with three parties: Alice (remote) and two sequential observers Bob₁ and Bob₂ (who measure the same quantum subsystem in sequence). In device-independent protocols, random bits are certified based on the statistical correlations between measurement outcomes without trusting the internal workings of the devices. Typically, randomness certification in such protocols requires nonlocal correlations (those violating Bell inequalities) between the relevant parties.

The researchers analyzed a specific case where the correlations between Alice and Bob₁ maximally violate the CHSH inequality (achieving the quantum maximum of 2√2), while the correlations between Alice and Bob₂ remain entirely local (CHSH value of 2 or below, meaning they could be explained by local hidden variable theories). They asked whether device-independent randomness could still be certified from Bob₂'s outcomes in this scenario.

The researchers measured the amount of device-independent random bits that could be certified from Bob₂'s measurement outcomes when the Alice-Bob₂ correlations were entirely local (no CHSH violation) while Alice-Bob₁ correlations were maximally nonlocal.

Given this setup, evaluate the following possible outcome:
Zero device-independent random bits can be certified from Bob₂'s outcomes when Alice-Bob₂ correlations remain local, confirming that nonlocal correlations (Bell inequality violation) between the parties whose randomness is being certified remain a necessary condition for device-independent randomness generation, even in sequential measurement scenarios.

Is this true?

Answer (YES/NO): NO